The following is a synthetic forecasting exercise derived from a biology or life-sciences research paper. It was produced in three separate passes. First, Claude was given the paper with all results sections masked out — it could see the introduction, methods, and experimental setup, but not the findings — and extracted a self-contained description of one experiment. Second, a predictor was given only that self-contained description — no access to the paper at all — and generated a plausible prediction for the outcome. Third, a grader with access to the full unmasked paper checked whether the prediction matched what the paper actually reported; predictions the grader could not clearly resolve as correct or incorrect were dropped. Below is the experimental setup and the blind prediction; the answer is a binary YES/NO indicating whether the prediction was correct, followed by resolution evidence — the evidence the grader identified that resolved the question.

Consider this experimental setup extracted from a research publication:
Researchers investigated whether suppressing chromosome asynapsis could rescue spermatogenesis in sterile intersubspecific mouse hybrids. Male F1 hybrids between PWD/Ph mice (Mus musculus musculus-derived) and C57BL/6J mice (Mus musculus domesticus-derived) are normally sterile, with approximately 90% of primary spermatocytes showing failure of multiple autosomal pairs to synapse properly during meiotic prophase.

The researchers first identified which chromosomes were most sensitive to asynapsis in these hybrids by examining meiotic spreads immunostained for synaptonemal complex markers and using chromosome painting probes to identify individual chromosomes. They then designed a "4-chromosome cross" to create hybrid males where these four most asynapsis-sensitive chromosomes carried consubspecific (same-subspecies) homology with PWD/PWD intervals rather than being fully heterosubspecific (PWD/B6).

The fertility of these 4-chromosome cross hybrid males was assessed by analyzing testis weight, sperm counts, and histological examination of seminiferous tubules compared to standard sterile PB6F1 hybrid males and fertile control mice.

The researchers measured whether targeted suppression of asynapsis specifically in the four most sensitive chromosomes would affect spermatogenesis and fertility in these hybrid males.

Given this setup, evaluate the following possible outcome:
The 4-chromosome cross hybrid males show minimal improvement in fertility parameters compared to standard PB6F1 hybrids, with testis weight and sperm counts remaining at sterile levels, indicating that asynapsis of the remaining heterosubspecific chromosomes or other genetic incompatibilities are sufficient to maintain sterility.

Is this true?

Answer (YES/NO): NO